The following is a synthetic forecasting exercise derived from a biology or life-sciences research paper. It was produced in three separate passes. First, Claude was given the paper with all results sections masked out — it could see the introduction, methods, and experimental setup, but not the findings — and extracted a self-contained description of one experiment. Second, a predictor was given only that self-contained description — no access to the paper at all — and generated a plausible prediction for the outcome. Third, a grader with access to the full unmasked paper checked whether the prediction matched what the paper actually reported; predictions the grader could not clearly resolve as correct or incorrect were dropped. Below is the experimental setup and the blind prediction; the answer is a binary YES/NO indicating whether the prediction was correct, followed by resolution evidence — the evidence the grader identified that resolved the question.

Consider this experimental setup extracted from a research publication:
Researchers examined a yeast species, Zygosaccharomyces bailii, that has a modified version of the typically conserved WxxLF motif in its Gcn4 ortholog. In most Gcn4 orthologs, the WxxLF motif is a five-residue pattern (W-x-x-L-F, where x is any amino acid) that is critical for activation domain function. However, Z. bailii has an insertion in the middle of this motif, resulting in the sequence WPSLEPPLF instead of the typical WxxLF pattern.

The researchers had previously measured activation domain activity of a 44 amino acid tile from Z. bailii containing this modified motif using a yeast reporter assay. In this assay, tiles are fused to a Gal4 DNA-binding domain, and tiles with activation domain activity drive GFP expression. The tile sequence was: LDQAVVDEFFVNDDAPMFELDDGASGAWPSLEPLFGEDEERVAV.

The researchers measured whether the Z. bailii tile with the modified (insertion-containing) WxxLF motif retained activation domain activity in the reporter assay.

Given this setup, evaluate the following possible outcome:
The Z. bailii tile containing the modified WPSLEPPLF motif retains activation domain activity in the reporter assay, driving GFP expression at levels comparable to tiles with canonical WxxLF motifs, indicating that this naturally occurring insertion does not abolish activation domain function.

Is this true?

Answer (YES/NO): YES